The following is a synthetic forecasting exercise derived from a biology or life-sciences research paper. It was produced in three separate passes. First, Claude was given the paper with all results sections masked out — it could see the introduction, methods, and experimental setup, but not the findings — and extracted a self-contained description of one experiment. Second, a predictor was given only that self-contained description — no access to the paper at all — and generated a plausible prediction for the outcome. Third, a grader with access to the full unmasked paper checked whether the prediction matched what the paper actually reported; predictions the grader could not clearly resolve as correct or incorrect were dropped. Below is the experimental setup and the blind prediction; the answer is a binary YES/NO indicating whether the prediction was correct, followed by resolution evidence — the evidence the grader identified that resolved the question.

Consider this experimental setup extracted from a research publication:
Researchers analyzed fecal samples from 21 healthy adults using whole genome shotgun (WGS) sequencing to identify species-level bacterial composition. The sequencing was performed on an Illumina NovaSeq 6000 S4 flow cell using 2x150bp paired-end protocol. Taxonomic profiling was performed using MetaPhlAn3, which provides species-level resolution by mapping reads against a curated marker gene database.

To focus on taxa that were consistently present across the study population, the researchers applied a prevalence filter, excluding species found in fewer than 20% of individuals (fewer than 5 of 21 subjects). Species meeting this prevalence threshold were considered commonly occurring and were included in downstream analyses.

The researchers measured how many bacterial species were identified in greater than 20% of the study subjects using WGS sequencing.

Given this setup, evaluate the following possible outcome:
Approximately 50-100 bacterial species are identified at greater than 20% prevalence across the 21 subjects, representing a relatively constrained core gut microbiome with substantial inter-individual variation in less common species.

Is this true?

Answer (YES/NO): NO